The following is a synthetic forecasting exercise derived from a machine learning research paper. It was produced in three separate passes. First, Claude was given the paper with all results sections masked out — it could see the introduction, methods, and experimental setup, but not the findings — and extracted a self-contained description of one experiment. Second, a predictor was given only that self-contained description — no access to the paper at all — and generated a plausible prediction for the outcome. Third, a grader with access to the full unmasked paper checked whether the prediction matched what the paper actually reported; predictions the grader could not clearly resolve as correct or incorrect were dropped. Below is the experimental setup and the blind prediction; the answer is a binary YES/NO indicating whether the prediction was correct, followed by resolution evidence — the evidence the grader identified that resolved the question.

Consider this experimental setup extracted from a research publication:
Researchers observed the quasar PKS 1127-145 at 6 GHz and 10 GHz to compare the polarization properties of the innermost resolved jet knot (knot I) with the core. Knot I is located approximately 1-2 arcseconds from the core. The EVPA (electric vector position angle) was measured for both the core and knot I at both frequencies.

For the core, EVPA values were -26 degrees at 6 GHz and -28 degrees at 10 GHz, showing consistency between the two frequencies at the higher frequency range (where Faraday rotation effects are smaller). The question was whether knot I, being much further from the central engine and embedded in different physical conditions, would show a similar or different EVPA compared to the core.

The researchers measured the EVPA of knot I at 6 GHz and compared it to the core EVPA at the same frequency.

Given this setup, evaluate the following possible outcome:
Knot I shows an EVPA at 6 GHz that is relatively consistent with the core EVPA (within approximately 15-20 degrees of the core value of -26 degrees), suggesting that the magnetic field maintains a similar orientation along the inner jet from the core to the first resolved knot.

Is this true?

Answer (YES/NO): YES